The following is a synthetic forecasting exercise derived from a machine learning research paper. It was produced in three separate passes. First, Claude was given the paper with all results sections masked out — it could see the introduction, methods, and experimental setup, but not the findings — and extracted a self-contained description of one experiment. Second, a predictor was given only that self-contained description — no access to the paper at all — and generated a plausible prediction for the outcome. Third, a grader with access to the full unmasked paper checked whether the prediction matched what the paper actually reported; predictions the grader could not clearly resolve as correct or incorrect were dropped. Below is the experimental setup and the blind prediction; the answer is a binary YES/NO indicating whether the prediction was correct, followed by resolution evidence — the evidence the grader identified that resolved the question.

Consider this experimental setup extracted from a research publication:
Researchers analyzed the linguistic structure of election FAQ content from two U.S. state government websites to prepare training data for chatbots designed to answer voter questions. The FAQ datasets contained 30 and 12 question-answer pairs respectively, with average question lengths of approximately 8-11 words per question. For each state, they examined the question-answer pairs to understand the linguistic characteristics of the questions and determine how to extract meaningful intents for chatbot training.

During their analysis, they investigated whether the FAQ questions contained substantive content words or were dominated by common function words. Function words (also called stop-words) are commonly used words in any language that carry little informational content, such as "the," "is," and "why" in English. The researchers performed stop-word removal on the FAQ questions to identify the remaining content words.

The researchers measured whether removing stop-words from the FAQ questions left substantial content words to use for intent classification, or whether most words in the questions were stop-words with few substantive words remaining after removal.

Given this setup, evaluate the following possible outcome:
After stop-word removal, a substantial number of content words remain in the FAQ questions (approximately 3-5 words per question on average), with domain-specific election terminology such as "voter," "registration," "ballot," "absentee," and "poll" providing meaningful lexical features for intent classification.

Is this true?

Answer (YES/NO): NO